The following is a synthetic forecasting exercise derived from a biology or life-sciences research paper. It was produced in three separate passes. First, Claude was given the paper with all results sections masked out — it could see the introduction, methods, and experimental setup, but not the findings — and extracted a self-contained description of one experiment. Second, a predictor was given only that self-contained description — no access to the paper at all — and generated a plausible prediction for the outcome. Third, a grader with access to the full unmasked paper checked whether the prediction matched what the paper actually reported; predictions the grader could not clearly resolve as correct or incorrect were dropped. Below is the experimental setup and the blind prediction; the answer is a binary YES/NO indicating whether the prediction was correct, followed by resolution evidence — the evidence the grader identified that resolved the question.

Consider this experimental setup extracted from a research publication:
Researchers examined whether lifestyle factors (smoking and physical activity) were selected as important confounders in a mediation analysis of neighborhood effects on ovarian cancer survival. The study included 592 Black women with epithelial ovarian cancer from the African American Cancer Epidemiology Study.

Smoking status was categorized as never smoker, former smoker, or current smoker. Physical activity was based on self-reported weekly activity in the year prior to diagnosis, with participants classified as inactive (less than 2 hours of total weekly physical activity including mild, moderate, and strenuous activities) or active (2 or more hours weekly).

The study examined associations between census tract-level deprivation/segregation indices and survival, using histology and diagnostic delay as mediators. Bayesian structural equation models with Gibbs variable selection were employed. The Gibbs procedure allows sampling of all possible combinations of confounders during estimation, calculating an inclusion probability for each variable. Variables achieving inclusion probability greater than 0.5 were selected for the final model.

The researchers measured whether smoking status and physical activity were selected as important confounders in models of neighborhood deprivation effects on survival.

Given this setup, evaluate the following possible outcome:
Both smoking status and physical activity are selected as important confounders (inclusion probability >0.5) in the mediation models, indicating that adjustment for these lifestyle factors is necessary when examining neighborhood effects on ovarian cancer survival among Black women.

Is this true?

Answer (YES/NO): NO